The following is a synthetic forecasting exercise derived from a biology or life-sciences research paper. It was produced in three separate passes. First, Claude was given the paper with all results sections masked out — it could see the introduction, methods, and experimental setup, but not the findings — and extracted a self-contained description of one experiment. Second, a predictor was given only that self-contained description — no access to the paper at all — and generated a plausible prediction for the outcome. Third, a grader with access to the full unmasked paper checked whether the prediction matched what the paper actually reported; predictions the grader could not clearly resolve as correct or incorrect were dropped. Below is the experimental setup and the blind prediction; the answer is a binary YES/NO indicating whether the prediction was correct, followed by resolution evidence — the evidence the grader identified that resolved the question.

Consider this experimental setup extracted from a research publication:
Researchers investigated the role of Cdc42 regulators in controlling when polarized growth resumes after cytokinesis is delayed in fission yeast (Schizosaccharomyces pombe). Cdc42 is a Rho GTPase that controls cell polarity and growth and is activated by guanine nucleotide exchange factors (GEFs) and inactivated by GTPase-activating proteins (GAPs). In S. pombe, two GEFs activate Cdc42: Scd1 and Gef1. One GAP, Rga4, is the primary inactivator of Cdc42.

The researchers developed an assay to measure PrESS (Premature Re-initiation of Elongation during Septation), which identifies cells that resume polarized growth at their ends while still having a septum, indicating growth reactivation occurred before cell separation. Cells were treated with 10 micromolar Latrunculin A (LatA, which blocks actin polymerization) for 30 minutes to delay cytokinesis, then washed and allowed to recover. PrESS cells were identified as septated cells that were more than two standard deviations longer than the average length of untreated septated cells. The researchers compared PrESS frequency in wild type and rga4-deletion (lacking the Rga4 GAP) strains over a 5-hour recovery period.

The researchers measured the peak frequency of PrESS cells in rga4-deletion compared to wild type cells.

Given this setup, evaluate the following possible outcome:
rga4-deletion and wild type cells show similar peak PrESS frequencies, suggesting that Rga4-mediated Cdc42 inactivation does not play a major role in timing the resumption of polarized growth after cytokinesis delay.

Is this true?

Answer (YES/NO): NO